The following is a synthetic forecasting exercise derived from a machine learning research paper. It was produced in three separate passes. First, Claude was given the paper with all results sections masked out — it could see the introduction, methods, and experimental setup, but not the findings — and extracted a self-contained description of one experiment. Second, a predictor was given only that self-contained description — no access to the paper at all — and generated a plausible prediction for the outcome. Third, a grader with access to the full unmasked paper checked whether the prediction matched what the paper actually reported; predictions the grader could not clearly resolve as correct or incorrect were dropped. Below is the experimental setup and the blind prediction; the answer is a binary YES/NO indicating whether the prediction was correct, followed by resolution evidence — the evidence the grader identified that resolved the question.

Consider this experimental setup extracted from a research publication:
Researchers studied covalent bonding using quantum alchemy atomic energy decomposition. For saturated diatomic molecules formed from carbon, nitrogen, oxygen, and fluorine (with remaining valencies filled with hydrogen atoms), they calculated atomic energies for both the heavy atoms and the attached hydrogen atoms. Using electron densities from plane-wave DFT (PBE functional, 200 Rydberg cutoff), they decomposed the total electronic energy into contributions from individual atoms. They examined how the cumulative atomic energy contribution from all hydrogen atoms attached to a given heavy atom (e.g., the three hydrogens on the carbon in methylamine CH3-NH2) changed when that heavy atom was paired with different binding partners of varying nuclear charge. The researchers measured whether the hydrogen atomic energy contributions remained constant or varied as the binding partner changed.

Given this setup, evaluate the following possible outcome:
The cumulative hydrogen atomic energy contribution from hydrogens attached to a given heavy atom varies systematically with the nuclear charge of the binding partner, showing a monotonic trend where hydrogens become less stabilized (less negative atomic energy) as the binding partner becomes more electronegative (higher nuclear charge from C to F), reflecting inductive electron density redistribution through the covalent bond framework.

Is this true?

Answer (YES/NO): NO